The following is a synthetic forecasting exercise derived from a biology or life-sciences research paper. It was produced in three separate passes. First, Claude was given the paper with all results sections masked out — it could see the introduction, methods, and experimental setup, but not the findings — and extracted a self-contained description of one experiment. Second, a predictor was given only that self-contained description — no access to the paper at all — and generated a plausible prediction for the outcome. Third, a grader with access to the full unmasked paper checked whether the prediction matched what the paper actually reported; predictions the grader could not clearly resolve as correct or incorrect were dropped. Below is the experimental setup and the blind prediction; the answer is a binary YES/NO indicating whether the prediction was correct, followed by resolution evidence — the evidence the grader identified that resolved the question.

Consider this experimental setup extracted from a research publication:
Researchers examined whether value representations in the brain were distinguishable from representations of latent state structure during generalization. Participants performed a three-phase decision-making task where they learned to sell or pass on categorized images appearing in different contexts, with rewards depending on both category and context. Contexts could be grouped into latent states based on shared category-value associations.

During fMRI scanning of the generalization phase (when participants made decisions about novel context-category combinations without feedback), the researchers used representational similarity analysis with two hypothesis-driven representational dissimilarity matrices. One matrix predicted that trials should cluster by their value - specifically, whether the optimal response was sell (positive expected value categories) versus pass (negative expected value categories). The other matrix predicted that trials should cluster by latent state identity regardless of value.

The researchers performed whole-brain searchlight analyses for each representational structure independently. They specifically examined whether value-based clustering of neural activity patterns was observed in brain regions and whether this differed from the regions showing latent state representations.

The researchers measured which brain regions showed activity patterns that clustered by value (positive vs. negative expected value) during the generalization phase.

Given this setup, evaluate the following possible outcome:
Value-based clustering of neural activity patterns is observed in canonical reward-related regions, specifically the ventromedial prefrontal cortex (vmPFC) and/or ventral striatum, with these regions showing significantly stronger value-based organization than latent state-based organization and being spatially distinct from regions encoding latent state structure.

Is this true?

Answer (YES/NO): NO